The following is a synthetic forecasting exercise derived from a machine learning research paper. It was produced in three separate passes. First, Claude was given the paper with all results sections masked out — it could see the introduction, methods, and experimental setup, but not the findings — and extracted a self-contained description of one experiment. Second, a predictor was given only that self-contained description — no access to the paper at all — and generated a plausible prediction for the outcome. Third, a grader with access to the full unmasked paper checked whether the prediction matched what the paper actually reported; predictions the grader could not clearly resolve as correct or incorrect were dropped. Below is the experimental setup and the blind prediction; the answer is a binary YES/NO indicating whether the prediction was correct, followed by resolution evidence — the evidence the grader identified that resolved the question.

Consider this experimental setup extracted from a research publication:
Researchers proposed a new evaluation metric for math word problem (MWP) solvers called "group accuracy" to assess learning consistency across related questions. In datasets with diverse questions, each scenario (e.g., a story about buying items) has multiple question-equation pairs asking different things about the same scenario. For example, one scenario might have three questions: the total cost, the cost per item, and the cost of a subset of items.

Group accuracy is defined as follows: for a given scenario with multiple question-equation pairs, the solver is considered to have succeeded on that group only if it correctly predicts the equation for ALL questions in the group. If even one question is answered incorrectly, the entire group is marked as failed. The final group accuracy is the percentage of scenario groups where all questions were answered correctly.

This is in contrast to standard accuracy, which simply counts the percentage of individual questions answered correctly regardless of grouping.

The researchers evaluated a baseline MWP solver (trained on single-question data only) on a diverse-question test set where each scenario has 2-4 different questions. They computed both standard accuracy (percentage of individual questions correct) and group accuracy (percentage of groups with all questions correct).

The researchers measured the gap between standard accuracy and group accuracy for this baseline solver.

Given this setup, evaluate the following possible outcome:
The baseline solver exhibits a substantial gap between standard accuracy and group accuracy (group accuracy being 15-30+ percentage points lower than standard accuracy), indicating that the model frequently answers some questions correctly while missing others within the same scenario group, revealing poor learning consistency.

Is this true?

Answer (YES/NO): NO